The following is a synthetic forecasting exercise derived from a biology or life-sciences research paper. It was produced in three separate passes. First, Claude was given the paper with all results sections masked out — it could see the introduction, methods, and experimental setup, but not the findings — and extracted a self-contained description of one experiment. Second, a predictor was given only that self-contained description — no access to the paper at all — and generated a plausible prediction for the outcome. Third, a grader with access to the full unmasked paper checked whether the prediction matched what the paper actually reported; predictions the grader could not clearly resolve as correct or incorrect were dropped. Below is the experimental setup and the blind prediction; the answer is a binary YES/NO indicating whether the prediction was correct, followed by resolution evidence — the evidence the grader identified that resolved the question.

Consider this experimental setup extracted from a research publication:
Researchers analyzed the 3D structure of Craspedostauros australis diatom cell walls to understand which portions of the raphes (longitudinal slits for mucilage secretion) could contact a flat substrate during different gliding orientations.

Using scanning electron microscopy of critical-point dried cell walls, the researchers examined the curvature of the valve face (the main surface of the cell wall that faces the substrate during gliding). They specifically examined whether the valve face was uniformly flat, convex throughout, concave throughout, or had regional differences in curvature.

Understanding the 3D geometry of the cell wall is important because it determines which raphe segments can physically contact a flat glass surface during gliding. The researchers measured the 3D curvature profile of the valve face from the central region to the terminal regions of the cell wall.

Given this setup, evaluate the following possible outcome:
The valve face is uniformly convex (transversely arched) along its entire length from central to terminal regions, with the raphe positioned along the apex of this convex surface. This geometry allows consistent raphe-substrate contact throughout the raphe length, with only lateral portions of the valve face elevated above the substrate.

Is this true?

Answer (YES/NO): NO